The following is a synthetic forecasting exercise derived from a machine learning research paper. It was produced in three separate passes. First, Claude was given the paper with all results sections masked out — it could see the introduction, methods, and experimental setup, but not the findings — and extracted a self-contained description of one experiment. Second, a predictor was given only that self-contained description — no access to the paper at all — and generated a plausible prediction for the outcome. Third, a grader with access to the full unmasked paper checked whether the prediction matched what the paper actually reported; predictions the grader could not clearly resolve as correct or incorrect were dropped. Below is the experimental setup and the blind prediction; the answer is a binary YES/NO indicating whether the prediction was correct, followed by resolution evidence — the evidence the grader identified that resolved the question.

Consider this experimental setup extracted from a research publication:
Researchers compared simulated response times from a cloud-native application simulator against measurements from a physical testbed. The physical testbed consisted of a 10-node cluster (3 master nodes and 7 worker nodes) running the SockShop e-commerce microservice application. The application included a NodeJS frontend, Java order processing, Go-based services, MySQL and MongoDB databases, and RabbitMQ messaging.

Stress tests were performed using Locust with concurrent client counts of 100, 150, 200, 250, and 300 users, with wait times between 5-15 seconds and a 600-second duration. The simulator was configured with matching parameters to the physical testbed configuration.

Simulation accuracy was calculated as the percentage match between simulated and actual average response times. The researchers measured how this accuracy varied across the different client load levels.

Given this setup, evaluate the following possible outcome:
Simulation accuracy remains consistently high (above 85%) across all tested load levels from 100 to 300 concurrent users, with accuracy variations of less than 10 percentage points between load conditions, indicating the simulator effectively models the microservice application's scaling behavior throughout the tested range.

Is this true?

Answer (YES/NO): YES